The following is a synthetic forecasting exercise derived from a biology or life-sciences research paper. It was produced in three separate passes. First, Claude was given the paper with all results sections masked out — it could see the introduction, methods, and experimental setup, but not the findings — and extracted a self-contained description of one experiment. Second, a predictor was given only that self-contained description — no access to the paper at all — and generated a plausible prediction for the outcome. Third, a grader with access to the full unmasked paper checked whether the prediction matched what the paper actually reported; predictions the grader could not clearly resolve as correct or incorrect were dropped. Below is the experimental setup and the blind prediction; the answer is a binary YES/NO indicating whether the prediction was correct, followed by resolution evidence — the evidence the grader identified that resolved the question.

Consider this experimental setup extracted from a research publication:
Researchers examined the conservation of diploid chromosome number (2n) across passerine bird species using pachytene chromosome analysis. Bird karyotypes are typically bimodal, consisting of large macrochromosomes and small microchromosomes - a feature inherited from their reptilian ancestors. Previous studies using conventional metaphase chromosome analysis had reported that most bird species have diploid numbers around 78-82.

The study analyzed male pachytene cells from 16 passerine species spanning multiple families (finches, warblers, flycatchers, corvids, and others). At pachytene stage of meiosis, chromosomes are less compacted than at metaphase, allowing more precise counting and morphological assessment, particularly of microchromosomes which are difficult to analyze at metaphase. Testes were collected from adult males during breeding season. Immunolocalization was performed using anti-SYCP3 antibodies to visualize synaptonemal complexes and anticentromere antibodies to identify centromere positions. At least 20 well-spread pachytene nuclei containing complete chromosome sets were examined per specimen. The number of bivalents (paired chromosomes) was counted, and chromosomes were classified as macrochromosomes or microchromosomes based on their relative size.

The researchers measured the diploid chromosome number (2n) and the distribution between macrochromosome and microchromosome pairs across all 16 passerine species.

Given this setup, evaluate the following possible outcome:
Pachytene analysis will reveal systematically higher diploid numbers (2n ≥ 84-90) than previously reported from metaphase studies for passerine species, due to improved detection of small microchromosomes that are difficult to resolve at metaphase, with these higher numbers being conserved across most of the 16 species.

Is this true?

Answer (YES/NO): NO